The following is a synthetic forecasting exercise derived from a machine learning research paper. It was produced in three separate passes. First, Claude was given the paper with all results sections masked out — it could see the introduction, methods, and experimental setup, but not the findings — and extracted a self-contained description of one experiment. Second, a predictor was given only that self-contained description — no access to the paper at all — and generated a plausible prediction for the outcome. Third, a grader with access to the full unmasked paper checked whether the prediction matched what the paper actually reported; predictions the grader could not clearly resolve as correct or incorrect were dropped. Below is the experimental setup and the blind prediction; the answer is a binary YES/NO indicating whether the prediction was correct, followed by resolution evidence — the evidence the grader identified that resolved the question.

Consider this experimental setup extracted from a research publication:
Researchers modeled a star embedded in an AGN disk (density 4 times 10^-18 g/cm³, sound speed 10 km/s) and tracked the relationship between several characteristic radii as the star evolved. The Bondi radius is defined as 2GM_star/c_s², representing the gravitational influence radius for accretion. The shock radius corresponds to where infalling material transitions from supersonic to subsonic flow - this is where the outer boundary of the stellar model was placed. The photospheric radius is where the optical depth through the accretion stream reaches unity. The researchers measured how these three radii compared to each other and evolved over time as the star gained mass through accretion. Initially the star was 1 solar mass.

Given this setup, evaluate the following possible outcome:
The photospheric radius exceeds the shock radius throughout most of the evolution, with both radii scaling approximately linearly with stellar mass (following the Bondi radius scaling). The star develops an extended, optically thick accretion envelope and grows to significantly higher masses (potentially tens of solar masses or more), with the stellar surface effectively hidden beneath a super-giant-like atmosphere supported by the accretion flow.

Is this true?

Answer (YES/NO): NO